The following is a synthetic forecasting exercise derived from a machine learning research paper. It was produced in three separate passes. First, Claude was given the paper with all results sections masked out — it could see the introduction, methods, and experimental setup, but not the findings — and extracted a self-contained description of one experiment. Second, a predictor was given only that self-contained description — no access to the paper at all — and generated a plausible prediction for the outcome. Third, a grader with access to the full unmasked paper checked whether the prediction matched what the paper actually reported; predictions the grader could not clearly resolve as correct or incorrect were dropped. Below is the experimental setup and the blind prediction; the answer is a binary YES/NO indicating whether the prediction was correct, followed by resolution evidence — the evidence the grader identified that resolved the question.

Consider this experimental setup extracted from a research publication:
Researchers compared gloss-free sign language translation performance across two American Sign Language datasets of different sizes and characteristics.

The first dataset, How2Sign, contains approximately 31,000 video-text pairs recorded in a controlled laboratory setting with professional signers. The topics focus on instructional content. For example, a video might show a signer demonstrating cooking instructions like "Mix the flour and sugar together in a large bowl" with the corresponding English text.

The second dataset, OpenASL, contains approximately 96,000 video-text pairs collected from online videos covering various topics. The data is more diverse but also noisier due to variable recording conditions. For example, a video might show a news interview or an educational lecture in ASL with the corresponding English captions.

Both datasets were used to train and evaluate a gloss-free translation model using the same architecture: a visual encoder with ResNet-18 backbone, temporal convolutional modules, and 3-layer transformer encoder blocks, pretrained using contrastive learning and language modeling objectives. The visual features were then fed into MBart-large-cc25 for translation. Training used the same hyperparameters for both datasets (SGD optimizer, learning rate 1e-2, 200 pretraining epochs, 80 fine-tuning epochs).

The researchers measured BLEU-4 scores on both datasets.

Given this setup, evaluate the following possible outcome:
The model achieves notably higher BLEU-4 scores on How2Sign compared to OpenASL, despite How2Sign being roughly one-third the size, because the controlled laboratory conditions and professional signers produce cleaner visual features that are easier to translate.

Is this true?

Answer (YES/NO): NO